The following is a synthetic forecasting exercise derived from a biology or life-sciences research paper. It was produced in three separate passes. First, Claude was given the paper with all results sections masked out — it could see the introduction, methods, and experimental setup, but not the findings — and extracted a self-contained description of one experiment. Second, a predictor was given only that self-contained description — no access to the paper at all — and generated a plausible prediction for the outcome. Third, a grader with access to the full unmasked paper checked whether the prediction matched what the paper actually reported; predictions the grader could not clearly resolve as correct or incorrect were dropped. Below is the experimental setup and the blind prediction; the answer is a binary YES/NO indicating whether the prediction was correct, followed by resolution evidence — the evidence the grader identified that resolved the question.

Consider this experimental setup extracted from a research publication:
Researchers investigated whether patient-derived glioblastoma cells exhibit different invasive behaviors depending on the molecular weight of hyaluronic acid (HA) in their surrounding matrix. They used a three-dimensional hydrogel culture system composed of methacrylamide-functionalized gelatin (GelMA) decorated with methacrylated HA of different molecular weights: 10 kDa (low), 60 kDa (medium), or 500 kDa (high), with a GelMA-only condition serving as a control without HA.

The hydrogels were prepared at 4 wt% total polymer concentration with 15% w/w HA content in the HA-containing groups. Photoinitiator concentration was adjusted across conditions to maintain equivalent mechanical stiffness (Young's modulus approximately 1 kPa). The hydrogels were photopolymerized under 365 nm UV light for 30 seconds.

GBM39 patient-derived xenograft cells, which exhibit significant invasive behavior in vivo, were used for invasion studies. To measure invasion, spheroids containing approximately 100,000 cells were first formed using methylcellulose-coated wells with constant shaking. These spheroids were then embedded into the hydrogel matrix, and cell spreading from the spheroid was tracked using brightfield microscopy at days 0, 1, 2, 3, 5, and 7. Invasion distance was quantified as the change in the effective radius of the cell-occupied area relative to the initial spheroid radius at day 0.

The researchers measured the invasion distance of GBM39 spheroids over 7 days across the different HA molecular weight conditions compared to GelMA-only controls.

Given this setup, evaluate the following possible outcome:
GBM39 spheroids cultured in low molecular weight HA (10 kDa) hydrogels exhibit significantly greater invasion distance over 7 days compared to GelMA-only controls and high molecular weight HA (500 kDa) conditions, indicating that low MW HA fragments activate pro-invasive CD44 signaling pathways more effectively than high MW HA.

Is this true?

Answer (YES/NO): NO